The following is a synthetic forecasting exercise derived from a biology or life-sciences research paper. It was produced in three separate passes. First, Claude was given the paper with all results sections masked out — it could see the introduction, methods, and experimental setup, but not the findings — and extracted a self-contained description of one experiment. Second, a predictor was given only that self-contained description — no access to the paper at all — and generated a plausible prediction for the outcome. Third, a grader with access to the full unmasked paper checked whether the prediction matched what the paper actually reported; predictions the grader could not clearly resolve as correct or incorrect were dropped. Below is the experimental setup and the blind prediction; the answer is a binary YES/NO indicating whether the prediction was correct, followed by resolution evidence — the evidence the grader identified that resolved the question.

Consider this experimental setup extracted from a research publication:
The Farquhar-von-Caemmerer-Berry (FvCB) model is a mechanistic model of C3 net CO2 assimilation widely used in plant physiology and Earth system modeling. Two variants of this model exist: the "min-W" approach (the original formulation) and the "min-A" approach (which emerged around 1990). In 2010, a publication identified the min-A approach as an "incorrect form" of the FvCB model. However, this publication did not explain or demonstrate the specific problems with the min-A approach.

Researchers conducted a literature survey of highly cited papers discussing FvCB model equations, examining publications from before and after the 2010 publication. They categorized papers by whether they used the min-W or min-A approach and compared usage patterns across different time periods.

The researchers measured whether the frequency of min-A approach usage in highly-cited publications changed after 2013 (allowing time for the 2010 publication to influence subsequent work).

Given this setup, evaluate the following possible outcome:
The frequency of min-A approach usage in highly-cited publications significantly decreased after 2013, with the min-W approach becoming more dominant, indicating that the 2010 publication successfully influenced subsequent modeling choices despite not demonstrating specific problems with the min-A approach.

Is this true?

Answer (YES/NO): NO